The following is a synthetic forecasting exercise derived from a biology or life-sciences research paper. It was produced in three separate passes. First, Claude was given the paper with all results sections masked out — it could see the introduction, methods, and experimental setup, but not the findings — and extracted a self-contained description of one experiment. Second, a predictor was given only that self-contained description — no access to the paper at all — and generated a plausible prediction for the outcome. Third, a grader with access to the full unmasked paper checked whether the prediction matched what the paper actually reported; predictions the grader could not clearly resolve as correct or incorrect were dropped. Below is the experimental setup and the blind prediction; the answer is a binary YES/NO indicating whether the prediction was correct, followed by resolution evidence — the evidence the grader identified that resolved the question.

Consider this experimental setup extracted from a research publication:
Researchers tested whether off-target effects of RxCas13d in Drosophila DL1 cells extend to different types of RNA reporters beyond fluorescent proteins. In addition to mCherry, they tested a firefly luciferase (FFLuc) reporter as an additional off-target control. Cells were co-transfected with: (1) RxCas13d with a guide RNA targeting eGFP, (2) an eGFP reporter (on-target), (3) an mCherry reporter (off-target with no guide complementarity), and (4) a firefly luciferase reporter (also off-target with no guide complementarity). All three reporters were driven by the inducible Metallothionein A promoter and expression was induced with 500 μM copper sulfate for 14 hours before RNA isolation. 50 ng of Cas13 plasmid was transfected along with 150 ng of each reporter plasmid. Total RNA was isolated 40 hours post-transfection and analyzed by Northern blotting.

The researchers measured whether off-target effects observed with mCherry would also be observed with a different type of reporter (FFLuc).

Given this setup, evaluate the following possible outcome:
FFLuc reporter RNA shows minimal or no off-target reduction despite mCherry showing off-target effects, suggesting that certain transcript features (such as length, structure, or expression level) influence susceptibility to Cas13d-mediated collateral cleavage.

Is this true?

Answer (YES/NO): NO